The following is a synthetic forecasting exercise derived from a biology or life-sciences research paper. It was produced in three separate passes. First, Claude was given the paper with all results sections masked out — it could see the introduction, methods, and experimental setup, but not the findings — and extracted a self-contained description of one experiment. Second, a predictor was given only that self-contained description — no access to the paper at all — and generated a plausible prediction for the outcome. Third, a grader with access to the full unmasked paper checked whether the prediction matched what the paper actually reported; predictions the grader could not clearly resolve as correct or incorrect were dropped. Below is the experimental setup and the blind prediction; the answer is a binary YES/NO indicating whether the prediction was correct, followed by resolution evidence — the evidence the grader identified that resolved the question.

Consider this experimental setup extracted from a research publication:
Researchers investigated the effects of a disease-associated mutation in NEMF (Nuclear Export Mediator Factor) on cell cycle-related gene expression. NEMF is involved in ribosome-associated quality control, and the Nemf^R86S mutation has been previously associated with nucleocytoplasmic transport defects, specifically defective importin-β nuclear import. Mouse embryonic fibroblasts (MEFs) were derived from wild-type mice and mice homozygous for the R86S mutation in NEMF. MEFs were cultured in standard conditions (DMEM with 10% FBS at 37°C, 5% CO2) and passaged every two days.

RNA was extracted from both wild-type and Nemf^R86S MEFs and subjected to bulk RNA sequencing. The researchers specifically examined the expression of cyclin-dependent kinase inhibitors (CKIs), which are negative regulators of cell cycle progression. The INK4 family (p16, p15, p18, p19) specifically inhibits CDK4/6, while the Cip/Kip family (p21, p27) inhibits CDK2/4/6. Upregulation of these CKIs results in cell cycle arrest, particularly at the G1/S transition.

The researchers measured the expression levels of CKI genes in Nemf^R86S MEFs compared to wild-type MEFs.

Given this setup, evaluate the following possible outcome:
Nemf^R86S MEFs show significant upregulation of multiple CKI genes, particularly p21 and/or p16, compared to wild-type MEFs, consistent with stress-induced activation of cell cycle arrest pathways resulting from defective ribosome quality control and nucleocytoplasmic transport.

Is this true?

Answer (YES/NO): NO